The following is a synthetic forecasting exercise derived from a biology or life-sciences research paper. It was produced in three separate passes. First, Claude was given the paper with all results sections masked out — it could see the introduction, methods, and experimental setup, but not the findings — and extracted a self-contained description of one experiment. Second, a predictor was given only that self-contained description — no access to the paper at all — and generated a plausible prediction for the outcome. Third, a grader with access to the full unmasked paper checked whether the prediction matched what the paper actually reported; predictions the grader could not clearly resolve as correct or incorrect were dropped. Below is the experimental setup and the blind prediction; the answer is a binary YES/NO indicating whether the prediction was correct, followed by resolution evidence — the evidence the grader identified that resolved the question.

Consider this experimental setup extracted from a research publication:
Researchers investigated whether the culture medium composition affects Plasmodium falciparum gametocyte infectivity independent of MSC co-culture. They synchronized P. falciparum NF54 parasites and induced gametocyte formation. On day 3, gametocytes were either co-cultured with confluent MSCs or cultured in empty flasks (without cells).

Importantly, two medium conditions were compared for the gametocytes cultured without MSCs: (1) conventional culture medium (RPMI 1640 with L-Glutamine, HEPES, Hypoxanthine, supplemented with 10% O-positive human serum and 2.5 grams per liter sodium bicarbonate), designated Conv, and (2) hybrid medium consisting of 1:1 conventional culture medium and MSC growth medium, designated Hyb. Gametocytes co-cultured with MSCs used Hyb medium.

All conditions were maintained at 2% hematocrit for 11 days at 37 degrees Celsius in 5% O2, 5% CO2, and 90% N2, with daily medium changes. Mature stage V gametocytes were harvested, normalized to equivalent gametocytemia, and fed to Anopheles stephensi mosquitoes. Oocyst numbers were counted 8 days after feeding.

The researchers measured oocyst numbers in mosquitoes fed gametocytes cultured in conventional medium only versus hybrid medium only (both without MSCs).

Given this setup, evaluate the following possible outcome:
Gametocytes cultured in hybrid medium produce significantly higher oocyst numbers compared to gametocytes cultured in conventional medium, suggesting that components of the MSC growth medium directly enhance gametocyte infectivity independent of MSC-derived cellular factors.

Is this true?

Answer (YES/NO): NO